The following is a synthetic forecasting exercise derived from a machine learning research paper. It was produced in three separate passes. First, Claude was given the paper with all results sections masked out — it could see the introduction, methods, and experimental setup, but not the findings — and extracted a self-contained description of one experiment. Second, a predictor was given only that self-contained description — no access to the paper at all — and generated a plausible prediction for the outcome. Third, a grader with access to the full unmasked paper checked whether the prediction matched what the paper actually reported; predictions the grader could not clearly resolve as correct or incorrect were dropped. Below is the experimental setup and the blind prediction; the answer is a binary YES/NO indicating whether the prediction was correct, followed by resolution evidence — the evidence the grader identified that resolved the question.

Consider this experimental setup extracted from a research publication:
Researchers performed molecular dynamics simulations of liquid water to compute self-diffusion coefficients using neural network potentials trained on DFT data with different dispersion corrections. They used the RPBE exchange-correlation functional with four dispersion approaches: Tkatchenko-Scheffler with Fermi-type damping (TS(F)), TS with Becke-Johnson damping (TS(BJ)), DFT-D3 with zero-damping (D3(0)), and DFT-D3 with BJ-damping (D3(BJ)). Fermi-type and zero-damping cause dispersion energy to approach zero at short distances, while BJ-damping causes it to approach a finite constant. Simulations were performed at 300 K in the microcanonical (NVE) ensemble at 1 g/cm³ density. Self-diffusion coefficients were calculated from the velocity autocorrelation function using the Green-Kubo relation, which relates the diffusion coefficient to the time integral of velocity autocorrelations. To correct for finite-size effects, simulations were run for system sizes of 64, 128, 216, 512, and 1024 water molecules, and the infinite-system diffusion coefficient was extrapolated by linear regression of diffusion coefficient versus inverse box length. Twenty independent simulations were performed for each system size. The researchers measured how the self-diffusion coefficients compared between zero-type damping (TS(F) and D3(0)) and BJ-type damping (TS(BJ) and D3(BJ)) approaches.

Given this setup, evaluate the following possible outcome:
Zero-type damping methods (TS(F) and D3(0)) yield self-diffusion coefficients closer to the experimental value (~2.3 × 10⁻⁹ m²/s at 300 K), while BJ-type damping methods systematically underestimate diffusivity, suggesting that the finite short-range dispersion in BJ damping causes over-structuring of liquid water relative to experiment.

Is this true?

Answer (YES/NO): NO